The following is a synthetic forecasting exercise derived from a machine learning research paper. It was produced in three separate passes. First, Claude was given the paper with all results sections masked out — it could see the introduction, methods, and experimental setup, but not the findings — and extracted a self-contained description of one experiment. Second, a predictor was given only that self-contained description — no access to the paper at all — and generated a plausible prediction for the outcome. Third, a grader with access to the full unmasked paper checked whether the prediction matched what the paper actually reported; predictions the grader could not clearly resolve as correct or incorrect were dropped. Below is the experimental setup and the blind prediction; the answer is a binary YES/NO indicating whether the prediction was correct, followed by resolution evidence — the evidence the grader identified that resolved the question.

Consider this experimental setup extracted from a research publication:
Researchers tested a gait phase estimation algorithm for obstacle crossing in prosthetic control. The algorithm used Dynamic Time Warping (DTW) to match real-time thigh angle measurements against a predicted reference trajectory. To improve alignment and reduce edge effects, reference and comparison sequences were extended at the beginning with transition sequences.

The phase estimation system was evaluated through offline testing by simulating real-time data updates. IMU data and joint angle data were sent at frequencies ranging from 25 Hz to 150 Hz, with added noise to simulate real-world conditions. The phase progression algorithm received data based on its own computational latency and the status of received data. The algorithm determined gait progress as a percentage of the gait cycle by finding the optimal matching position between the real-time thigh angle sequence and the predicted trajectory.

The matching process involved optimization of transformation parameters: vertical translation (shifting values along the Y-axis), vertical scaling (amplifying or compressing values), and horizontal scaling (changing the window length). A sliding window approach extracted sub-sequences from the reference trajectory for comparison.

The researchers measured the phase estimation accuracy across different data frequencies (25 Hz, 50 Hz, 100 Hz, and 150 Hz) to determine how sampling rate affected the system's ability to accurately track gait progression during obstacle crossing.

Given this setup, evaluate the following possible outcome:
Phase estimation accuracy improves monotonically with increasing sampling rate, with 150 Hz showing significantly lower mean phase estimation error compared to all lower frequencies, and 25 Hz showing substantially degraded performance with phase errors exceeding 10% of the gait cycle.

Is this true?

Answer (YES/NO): NO